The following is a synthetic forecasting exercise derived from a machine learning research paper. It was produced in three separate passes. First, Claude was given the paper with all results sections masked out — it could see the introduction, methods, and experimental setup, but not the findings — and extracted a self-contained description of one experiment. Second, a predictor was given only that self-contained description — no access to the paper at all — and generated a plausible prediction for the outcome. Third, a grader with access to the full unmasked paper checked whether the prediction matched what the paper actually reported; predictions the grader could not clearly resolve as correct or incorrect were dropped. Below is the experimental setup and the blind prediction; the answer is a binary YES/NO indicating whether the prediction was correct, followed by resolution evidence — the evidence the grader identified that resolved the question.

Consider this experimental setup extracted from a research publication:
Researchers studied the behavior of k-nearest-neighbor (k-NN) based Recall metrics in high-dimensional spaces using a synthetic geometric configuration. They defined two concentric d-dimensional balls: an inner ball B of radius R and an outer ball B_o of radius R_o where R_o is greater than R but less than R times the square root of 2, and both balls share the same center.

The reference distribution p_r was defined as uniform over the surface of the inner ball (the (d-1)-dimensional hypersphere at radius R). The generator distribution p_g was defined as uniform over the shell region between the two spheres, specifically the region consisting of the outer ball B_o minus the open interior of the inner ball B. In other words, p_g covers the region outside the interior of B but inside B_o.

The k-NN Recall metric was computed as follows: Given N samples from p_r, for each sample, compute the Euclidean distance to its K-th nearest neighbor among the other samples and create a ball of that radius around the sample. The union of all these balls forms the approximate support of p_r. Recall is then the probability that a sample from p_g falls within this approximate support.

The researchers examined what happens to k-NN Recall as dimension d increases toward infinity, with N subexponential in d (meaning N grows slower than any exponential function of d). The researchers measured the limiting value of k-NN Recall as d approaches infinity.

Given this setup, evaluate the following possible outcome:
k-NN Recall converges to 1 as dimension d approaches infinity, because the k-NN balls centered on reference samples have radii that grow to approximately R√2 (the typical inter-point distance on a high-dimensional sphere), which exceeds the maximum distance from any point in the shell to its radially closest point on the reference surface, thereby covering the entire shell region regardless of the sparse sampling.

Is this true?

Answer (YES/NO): NO